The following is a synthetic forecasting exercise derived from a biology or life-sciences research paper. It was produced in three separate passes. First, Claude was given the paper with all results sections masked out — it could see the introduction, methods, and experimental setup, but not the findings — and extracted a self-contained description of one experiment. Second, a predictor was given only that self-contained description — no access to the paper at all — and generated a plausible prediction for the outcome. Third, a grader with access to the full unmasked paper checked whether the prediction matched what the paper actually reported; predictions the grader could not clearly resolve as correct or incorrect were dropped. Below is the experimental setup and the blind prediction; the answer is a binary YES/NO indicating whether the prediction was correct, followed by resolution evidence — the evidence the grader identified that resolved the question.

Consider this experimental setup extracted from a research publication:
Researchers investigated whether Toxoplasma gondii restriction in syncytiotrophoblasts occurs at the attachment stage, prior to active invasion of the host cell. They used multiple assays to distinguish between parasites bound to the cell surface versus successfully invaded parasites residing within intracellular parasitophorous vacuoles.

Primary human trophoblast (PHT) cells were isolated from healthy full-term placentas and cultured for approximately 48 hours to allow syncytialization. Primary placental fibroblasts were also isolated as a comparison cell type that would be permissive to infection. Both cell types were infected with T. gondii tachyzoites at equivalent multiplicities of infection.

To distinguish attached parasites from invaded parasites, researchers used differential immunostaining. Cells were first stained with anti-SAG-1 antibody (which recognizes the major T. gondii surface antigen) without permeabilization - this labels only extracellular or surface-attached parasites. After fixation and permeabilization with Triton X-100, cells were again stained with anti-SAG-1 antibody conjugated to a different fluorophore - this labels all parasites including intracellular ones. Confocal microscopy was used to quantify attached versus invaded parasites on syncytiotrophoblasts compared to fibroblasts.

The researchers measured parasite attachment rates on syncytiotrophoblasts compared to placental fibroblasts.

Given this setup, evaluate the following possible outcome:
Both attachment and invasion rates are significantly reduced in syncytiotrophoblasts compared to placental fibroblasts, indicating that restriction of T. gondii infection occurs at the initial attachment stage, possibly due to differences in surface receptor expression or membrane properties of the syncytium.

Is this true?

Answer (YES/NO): NO